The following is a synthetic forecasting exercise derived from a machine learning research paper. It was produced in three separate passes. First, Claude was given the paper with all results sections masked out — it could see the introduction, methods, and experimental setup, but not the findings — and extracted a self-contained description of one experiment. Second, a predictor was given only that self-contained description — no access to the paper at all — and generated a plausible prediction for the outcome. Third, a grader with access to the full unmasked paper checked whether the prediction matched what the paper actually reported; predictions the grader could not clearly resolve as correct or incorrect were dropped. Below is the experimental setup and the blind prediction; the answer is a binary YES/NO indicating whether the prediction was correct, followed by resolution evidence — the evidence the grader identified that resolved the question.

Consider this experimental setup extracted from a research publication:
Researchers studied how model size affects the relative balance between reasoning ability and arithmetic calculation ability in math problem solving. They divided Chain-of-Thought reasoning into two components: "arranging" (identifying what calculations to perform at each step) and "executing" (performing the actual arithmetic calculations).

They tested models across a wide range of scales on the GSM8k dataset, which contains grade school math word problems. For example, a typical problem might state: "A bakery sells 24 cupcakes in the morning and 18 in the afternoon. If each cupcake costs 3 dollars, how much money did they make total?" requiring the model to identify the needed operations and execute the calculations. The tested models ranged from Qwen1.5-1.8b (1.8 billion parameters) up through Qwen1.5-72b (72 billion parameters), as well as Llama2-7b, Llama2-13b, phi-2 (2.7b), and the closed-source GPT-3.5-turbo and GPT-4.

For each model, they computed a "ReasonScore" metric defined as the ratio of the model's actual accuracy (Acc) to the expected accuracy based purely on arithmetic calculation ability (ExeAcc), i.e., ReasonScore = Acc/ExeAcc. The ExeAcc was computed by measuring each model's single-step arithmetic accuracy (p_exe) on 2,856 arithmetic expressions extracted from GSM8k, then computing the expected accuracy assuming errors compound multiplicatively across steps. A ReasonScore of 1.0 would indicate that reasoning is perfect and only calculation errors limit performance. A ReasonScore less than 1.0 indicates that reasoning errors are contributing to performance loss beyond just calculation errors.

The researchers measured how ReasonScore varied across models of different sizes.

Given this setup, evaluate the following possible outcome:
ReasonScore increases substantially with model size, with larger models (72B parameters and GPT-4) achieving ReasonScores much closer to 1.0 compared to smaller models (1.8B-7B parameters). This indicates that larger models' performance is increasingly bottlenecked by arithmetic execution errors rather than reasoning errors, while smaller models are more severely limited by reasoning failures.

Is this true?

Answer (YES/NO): YES